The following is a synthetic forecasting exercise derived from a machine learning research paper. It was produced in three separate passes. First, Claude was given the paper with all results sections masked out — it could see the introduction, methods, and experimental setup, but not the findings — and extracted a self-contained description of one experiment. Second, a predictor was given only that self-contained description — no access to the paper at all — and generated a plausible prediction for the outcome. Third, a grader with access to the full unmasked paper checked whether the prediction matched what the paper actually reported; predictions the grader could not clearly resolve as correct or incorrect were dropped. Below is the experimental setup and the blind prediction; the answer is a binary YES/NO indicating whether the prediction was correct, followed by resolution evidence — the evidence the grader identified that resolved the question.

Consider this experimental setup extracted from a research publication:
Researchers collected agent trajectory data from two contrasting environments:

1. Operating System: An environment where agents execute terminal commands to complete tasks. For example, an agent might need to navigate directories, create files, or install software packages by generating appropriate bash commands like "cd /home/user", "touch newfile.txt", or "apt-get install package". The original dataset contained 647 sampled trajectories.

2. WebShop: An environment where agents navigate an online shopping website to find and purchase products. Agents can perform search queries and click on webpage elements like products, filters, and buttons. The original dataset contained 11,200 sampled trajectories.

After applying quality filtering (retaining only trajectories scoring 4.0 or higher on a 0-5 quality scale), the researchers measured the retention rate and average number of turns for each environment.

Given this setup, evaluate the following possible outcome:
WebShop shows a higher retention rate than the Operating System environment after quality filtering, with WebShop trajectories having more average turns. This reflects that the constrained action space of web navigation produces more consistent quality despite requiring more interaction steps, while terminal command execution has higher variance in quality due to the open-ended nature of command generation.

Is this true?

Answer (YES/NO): NO